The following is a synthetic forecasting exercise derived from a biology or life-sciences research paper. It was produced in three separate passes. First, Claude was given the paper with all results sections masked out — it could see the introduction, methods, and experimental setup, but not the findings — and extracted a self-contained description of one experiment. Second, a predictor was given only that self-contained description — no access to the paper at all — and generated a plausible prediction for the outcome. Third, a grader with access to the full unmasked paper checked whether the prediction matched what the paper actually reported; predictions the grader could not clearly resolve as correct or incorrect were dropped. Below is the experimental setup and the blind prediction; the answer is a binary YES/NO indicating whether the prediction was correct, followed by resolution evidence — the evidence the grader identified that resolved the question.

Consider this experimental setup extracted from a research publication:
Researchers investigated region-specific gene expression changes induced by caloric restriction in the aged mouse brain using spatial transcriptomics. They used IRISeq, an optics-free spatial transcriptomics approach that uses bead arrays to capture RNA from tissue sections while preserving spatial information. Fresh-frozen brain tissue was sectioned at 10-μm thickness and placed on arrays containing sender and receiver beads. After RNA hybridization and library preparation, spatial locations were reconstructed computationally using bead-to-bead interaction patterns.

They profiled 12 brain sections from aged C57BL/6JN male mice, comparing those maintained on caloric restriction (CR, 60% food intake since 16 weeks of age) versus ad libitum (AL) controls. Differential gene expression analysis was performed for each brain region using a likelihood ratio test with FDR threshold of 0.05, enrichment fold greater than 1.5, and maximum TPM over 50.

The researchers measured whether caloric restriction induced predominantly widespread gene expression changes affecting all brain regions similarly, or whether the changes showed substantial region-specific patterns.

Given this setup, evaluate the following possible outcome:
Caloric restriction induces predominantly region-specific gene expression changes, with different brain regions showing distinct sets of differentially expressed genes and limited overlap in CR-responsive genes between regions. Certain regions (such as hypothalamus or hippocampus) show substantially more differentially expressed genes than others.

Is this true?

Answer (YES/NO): YES